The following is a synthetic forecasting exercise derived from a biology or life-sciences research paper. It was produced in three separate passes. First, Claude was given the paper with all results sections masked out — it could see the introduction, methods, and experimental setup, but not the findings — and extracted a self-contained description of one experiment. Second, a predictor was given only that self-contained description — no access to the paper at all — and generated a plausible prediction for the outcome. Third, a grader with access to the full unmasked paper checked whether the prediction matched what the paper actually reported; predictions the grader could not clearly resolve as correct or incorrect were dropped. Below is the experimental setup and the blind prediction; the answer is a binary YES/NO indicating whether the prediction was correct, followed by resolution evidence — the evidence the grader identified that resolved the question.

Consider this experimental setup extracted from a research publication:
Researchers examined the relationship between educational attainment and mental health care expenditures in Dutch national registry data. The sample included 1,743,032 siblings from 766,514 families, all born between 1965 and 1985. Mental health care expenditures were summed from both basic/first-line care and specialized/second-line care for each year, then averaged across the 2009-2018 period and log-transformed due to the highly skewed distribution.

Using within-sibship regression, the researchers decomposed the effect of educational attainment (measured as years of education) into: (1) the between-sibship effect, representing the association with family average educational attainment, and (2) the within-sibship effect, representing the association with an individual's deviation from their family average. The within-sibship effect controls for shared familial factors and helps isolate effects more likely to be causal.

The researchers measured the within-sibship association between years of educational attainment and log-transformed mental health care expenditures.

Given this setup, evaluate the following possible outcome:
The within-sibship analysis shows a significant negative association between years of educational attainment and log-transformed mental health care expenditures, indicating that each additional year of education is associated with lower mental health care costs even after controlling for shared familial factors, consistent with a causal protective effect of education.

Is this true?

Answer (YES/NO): YES